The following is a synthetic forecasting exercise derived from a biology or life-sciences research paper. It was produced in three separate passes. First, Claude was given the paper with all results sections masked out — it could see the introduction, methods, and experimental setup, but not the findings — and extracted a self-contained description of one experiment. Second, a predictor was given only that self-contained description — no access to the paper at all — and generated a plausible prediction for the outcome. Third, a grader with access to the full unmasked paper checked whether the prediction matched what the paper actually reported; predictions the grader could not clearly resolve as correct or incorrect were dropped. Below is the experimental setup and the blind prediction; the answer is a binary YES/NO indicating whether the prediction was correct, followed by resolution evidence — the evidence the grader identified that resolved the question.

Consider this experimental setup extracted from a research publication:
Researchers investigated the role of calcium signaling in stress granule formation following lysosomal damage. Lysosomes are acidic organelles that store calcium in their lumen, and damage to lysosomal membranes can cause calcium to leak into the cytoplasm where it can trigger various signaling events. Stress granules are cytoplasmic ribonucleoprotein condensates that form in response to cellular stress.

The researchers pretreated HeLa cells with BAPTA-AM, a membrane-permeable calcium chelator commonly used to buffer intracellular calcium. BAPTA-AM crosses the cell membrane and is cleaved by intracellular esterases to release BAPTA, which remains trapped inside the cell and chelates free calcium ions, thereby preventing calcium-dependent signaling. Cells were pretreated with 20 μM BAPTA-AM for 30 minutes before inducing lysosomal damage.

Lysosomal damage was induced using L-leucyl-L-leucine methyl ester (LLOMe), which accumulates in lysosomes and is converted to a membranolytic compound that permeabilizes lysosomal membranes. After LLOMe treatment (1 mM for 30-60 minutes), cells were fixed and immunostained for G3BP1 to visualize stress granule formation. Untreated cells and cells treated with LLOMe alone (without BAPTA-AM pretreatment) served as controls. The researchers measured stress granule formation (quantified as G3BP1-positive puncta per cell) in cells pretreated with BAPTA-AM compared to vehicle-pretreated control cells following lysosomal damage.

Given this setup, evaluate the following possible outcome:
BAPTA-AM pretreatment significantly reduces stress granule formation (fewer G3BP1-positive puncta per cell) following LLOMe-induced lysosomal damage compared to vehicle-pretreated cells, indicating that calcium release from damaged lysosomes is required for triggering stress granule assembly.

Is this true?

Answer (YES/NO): YES